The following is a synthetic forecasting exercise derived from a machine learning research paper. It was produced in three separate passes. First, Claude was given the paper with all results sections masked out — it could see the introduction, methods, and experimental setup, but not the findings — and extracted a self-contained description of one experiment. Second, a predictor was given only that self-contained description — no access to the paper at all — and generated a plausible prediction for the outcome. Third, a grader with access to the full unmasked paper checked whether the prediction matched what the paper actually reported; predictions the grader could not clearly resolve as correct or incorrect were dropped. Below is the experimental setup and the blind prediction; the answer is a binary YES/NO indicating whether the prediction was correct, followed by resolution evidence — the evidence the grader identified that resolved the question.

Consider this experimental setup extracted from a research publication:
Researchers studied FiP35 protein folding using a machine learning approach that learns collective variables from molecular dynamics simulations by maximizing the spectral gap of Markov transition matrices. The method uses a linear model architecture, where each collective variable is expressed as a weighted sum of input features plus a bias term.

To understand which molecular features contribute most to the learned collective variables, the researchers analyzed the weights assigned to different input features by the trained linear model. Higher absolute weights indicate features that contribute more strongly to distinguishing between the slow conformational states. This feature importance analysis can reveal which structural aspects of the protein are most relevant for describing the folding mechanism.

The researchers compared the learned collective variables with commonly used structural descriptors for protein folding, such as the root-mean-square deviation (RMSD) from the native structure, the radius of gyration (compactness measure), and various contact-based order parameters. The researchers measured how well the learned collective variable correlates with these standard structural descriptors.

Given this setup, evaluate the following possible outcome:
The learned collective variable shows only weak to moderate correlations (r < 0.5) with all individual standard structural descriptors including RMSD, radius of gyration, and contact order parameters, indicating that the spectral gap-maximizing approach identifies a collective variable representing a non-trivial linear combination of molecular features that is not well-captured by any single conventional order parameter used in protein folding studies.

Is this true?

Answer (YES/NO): NO